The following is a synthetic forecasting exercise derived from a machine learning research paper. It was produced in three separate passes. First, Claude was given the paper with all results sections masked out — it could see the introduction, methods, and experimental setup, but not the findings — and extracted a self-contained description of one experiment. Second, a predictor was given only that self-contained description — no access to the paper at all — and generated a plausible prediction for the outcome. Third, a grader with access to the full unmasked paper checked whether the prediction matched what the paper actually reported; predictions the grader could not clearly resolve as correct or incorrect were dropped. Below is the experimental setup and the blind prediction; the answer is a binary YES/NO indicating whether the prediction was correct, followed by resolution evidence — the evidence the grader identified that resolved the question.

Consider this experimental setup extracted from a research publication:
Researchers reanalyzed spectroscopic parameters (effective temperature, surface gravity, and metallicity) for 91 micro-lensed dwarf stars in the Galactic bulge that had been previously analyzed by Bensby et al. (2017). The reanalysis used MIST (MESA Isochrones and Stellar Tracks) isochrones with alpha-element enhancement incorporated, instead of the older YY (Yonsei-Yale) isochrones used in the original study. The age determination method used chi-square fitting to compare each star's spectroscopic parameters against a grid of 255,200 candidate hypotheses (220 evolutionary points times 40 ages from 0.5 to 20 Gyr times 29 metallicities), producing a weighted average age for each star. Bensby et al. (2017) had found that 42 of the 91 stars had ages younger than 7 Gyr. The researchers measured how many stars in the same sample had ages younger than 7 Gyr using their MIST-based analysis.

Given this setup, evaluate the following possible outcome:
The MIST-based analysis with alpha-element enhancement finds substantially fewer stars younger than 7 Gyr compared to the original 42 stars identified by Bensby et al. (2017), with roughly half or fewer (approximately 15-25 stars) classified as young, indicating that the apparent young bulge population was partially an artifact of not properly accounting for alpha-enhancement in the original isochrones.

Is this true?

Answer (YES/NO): YES